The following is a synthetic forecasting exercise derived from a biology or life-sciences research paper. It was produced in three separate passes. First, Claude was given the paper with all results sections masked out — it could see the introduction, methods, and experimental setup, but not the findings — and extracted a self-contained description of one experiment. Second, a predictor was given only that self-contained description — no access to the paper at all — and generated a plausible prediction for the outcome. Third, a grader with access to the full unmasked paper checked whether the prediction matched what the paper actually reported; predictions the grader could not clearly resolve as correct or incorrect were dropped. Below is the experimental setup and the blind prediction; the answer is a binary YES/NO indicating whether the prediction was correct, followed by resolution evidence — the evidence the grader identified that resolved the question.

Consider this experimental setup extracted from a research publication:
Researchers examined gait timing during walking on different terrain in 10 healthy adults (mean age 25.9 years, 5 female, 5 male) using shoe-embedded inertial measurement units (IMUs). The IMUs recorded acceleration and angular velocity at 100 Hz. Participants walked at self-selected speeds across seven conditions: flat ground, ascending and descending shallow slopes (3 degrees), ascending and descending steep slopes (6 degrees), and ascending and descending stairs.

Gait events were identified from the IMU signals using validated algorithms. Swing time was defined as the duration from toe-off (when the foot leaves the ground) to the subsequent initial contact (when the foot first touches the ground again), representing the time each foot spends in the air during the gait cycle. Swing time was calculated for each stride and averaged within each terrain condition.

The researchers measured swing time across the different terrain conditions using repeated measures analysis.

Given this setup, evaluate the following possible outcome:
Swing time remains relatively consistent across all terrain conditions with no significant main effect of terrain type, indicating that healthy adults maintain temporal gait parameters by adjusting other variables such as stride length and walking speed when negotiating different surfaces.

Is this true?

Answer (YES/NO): NO